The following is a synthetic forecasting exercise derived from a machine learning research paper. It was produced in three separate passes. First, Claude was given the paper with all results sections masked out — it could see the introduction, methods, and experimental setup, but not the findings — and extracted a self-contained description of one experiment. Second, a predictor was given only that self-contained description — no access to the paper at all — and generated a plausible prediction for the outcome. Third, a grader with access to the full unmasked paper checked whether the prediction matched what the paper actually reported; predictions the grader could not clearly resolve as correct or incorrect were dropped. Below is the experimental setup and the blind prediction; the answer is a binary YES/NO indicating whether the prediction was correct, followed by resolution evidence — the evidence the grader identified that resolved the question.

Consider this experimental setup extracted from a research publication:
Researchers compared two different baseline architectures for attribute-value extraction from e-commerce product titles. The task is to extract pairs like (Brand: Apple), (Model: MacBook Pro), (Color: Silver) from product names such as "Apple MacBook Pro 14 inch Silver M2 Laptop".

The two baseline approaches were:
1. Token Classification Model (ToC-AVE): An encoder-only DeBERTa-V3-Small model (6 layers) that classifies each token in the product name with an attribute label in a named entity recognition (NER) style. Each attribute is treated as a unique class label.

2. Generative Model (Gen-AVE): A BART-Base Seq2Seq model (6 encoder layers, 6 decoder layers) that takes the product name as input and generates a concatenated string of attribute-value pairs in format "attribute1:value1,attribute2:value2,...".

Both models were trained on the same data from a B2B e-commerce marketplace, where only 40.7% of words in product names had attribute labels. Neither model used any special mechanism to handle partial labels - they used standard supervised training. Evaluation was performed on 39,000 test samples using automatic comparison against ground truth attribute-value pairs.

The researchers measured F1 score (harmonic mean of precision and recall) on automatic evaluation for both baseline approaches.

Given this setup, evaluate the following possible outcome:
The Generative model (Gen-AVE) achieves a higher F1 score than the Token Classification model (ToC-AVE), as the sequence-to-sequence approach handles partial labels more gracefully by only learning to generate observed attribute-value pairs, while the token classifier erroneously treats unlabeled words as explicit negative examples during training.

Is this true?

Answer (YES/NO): NO